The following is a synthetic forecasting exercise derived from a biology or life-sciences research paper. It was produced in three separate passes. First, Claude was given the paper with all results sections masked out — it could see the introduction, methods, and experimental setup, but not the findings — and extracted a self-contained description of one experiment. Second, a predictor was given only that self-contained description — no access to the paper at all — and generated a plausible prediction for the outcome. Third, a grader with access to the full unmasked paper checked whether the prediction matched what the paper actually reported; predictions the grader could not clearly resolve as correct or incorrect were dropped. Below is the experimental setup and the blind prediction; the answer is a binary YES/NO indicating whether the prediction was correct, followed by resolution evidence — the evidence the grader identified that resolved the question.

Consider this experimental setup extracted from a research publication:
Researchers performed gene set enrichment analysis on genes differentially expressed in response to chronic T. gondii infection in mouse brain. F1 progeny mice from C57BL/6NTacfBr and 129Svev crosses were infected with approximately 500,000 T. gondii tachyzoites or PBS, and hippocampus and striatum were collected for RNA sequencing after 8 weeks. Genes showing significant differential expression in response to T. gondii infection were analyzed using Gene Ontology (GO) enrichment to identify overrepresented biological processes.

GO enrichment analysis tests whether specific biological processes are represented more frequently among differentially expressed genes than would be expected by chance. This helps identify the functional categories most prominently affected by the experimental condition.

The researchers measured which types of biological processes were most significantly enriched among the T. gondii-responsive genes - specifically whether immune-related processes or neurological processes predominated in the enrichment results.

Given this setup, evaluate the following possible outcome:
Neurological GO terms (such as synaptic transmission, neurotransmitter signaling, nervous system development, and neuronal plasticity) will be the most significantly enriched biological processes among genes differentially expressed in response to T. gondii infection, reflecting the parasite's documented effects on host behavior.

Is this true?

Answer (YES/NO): NO